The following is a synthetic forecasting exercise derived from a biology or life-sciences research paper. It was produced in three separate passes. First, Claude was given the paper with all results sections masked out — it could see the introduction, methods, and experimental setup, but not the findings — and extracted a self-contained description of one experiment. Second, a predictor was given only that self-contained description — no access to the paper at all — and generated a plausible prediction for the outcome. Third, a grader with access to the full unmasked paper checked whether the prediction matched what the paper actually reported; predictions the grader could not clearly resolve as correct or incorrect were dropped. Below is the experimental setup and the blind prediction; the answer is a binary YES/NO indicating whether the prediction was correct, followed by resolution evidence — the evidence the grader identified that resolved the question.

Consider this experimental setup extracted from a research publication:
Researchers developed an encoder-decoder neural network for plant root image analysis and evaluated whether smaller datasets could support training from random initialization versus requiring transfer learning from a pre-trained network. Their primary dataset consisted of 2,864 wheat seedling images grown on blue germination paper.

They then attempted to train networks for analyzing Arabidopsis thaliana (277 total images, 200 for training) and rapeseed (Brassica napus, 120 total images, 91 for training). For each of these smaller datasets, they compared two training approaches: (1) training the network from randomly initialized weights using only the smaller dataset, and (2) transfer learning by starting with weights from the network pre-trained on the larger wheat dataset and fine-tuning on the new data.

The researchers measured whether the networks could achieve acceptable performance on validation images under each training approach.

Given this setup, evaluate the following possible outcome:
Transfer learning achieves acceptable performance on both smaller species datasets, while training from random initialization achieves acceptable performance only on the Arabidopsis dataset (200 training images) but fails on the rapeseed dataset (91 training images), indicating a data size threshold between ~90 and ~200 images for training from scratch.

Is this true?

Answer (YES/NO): NO